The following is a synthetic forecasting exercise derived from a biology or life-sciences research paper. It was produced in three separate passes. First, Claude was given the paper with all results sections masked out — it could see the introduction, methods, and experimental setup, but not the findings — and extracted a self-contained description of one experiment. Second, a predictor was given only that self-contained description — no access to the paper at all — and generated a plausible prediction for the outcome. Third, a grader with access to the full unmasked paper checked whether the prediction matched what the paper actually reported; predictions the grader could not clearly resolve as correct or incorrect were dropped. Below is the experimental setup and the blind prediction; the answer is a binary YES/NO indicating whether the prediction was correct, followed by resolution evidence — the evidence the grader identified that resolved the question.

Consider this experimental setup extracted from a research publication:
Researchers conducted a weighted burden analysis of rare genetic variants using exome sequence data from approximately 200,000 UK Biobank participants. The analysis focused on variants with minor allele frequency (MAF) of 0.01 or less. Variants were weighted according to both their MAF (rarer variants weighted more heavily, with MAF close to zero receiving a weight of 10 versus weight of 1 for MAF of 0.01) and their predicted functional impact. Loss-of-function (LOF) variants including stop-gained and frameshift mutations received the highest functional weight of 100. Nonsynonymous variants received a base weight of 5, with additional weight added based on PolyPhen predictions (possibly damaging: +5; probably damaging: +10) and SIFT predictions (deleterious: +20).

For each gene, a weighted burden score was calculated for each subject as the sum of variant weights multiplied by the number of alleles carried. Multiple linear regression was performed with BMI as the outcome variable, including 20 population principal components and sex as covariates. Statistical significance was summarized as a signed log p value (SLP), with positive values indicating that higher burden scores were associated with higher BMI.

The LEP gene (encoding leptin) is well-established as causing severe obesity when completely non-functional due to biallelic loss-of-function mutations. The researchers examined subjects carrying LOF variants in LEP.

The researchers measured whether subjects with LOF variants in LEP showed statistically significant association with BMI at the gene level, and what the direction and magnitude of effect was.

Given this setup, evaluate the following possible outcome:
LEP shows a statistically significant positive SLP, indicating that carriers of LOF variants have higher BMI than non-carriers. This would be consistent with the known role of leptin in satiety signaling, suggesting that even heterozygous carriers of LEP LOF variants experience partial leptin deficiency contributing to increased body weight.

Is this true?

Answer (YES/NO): NO